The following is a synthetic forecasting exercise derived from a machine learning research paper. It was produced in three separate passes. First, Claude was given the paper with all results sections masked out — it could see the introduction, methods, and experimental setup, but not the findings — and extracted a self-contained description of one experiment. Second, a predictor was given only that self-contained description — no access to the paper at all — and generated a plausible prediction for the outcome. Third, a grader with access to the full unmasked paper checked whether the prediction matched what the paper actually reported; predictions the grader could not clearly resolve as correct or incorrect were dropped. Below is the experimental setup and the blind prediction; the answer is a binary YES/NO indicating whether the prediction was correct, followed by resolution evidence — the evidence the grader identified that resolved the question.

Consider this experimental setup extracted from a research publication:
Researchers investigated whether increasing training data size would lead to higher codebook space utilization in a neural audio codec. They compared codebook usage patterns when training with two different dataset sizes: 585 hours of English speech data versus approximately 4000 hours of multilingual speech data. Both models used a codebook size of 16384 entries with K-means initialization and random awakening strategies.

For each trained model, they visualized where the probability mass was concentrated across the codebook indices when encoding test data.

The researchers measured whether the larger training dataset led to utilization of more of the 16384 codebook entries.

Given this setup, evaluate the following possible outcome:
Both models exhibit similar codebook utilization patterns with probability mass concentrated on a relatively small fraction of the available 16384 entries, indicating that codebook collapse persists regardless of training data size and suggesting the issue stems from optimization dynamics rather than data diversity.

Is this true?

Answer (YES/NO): YES